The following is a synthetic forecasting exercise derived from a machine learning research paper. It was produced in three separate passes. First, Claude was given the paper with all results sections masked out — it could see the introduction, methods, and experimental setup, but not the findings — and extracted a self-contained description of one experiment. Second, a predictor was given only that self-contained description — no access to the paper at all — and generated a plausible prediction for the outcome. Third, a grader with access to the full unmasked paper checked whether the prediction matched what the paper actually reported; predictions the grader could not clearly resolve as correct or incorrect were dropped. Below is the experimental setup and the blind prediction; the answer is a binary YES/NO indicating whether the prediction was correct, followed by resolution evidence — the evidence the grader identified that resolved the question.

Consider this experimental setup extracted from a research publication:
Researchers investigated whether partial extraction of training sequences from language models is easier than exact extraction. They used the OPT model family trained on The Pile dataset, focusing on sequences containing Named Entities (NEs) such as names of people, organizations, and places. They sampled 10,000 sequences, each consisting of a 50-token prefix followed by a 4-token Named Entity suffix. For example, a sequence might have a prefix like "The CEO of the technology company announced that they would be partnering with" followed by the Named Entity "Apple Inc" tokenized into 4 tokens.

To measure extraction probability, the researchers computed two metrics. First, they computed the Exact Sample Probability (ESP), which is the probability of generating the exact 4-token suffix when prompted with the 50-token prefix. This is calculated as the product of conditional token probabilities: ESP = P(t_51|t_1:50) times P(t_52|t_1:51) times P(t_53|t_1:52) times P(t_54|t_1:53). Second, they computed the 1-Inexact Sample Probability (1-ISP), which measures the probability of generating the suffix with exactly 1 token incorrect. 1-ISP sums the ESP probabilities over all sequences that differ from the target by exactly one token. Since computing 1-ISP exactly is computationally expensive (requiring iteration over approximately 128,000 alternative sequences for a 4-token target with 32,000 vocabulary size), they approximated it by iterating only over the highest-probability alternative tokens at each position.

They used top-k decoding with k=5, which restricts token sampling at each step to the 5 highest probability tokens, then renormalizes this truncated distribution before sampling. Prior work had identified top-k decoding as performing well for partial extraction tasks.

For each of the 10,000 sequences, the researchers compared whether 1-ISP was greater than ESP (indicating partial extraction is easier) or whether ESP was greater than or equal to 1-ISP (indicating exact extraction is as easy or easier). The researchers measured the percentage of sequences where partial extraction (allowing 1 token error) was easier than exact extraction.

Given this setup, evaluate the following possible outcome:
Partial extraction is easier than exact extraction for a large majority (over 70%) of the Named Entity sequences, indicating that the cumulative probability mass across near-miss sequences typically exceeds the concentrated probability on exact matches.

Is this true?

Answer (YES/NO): NO